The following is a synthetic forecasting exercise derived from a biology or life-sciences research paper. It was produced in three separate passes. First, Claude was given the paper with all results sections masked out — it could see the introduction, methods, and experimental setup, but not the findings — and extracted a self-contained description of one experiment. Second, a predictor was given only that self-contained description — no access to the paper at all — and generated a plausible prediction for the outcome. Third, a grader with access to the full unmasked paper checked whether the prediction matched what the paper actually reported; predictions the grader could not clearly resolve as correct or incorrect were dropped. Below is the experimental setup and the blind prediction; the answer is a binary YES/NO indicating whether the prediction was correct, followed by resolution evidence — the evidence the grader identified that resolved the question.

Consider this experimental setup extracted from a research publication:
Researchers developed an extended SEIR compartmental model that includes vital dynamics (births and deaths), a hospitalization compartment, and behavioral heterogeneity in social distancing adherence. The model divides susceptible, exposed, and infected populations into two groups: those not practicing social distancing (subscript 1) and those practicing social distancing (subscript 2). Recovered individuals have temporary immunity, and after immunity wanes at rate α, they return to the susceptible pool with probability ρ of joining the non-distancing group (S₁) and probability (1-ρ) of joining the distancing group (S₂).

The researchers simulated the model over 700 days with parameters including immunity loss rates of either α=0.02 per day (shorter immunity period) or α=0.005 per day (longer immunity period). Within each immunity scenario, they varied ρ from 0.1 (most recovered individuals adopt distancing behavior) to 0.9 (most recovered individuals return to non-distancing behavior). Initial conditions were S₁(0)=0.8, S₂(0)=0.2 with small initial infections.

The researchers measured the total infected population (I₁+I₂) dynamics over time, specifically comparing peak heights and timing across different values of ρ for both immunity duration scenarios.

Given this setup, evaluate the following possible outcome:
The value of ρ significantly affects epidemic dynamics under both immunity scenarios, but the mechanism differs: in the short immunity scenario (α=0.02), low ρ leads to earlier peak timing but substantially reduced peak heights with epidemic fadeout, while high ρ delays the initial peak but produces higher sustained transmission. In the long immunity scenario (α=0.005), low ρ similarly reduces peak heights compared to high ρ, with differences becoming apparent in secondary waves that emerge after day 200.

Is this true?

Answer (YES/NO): NO